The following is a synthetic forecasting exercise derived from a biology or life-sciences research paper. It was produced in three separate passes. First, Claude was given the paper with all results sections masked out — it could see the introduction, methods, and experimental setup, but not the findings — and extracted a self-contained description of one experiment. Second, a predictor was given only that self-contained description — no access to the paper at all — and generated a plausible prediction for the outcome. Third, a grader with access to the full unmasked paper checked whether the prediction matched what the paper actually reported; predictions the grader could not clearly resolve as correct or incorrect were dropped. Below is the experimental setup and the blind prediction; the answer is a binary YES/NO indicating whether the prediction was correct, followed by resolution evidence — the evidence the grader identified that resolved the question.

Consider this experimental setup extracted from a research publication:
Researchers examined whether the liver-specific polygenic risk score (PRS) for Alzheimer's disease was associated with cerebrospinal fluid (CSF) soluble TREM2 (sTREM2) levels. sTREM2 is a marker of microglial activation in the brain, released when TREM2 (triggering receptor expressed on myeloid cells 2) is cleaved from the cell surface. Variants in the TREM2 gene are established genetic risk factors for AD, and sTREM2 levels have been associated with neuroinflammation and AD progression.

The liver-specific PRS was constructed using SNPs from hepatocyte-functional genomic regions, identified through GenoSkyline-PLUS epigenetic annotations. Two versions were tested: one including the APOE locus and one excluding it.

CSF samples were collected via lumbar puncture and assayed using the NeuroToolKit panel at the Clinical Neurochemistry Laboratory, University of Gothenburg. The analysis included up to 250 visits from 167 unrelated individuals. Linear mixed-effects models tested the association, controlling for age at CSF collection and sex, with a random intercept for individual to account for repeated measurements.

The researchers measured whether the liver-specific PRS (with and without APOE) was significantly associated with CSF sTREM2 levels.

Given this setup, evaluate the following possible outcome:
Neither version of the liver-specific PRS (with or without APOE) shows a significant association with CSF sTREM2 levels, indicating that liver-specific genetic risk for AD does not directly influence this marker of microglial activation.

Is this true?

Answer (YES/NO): NO